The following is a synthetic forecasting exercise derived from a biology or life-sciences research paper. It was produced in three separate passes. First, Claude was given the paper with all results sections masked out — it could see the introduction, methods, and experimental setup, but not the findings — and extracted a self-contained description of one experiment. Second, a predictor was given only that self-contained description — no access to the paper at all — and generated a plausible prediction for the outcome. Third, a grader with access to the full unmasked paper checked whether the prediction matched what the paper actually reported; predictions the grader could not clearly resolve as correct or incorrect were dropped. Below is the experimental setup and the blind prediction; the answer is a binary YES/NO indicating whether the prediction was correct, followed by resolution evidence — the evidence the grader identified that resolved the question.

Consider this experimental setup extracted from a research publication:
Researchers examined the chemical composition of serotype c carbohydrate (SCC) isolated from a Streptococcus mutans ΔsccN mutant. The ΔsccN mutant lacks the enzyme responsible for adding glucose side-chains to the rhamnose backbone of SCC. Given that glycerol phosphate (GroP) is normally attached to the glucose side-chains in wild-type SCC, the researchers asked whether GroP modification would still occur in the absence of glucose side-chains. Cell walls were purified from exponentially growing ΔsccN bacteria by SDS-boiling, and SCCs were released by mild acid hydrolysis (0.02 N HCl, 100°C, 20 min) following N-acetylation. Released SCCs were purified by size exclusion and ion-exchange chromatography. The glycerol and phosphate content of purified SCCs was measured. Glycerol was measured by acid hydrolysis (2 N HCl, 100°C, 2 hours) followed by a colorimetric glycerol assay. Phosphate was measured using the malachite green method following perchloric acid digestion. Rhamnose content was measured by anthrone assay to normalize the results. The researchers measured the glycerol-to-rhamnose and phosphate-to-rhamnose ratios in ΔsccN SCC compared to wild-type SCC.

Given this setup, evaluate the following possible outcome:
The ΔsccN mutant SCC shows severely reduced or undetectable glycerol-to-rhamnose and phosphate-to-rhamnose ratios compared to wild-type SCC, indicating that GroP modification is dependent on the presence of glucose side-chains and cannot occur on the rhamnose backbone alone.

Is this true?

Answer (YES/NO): YES